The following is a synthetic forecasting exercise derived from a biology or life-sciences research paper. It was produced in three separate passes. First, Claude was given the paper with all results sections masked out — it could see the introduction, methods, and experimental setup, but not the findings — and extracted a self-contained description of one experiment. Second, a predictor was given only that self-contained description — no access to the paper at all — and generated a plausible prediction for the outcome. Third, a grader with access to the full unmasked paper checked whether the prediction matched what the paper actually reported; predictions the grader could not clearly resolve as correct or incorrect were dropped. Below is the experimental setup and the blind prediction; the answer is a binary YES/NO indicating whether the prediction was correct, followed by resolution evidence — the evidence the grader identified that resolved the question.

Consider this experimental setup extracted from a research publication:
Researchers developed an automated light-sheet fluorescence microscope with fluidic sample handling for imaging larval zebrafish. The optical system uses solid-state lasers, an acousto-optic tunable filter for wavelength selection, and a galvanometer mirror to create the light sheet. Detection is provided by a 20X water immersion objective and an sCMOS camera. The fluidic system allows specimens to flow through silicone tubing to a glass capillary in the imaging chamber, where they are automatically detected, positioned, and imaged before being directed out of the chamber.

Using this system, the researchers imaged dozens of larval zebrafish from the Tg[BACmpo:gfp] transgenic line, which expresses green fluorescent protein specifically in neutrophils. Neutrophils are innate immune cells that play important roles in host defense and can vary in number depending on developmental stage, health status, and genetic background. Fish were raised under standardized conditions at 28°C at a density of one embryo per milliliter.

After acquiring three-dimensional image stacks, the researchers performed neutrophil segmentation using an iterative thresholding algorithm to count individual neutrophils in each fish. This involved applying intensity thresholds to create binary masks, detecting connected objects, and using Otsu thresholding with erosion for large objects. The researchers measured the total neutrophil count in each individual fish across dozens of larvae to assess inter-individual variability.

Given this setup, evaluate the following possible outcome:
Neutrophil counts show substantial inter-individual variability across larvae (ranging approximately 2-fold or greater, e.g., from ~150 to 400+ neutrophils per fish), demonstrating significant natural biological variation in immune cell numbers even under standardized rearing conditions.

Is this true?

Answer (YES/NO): YES